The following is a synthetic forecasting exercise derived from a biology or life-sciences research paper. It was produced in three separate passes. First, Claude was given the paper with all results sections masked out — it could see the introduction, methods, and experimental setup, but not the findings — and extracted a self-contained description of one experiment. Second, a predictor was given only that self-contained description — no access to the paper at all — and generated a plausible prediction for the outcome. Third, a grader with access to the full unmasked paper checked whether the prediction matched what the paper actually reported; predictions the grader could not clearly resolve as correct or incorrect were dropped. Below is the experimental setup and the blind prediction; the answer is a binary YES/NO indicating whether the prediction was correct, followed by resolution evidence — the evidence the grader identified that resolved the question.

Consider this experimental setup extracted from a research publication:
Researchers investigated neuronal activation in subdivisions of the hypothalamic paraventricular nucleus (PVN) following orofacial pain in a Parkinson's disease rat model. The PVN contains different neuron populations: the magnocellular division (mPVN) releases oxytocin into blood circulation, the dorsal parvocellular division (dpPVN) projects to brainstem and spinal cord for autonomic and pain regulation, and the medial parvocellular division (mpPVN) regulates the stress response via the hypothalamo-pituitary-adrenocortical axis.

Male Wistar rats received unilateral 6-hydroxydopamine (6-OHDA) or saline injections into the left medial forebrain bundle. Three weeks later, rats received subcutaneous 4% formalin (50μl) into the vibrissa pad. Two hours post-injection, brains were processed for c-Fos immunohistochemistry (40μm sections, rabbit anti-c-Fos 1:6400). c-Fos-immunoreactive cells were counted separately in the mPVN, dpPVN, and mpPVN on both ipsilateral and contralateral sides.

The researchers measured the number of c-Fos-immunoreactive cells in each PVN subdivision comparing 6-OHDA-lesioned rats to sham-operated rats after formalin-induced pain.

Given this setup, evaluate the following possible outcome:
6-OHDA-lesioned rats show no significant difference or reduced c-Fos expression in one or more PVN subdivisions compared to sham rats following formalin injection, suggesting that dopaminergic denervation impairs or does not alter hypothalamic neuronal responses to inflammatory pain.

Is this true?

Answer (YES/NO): YES